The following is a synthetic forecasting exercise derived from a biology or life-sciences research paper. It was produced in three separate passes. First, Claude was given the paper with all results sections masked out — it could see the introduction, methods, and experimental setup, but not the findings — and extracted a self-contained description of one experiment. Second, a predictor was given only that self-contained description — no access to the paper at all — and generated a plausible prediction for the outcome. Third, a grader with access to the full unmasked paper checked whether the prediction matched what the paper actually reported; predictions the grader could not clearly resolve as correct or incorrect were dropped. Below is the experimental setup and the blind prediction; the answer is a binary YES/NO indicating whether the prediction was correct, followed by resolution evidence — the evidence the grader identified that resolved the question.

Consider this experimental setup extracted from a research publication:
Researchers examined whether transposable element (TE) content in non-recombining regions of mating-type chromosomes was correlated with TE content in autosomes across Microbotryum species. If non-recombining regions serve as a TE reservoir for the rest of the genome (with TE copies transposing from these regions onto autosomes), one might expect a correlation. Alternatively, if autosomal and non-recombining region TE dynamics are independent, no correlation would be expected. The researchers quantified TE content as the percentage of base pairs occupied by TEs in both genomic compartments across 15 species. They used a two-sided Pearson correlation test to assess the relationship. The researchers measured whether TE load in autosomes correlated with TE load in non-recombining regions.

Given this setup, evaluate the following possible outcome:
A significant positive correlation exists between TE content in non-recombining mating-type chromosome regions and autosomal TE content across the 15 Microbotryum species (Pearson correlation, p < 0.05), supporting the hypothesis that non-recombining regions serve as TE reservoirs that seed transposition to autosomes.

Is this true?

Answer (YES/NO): YES